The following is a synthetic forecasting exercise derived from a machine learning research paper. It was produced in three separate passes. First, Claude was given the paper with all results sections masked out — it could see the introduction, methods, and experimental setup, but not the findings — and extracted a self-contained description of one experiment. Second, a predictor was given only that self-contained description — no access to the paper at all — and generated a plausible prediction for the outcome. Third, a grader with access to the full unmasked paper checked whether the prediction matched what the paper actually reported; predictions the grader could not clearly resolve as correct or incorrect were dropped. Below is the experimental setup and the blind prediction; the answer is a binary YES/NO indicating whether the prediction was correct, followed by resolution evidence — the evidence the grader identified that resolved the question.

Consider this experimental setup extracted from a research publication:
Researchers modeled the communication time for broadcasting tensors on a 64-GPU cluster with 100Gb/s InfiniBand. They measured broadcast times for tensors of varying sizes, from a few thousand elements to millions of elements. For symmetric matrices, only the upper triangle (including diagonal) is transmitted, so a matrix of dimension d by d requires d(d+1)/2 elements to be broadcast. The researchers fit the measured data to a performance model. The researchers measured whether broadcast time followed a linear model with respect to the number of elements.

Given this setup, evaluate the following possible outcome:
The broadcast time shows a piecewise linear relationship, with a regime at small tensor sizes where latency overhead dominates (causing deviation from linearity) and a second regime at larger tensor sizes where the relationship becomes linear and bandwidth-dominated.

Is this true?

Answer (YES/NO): NO